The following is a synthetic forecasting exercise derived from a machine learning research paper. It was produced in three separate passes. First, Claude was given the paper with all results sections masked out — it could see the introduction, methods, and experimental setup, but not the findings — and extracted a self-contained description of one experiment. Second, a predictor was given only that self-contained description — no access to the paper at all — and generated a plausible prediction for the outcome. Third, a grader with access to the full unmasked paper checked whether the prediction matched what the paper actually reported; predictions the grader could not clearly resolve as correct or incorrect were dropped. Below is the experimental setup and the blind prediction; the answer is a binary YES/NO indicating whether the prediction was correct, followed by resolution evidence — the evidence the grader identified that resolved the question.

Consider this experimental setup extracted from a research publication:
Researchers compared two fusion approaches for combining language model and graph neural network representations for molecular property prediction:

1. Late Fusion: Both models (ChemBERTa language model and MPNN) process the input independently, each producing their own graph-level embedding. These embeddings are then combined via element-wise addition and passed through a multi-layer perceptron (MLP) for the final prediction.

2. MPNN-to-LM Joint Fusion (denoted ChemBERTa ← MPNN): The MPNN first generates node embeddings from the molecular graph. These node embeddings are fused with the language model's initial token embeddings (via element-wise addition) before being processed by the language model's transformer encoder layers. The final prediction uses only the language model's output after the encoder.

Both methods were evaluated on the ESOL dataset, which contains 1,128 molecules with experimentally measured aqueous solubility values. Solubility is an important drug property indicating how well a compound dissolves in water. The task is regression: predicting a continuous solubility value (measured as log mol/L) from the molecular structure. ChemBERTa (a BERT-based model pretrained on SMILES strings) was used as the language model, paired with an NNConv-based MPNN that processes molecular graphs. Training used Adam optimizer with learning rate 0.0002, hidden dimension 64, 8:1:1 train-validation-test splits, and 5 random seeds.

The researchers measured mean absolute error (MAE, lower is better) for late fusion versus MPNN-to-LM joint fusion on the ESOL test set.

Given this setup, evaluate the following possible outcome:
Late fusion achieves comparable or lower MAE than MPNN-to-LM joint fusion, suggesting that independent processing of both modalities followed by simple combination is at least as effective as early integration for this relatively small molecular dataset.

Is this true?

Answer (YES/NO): NO